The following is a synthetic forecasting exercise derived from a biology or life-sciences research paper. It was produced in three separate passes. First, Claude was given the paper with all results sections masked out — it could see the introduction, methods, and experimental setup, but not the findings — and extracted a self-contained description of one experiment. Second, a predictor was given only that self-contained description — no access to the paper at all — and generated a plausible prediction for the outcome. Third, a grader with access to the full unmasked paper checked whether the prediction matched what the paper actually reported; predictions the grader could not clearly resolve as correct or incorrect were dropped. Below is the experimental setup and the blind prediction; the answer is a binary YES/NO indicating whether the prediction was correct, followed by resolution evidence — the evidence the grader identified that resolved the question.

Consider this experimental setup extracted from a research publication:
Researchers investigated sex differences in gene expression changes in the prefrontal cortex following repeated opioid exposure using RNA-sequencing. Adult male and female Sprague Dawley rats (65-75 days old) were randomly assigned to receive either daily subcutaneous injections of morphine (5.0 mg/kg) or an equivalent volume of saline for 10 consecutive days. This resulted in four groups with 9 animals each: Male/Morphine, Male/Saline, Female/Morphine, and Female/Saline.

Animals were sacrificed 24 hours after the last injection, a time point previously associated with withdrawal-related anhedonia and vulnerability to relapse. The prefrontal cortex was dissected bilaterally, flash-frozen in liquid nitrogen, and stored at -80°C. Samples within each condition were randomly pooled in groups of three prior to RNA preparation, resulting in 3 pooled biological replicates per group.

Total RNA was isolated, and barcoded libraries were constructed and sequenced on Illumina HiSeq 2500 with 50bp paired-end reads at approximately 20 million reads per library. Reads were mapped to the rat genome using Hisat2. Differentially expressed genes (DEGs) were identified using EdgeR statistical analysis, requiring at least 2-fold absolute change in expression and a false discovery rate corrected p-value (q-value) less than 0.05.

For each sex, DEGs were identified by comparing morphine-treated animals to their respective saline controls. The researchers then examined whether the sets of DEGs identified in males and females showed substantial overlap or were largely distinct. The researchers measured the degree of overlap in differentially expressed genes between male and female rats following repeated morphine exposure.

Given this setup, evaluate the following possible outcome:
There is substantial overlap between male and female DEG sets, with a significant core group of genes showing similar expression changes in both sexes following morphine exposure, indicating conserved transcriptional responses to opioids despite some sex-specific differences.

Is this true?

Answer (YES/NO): YES